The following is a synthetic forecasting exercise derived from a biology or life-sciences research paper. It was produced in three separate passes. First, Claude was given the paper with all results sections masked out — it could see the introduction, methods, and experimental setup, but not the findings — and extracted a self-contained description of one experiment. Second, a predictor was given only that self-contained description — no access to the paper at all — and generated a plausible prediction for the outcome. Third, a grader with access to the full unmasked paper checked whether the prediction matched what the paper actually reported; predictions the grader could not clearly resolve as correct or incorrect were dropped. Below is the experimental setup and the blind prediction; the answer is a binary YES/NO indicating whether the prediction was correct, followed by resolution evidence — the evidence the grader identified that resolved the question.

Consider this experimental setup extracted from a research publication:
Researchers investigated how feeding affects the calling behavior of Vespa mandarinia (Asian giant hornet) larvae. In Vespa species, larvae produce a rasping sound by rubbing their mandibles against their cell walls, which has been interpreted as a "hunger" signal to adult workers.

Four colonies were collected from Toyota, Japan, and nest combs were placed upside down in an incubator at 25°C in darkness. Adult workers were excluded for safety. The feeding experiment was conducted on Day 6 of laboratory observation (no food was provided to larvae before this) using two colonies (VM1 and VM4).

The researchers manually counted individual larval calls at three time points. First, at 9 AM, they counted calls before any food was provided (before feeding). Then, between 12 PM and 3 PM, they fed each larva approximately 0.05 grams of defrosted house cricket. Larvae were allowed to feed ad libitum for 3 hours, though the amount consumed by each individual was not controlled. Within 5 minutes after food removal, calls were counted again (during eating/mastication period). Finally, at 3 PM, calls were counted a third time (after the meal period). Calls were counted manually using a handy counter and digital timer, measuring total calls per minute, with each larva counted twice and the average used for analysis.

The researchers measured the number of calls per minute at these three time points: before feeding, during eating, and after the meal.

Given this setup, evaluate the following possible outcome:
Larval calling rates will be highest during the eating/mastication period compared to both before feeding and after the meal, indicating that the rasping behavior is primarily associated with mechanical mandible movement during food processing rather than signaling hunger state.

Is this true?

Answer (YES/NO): NO